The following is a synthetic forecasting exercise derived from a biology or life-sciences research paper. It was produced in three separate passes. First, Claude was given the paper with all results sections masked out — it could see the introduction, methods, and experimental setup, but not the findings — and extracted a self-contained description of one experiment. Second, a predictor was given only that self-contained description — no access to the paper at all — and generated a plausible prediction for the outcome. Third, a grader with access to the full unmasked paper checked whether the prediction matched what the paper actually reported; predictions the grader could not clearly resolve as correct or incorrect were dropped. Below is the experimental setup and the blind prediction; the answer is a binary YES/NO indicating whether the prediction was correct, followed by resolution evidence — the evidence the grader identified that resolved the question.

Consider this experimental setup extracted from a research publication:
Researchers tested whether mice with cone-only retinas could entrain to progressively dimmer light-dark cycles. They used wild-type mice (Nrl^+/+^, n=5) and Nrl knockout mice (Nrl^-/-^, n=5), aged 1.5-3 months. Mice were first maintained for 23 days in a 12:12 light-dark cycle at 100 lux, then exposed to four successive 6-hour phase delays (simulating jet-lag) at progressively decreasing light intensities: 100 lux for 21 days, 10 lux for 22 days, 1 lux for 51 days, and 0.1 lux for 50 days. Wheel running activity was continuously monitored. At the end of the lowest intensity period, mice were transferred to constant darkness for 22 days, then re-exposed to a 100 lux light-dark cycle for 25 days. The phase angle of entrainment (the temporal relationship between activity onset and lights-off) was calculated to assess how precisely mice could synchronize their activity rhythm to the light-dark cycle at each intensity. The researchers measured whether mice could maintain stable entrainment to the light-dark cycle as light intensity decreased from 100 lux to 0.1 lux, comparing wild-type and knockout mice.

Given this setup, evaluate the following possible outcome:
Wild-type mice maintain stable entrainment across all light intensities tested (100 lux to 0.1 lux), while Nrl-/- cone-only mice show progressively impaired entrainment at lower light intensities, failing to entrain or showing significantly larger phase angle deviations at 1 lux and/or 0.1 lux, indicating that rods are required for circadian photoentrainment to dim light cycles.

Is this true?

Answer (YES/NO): YES